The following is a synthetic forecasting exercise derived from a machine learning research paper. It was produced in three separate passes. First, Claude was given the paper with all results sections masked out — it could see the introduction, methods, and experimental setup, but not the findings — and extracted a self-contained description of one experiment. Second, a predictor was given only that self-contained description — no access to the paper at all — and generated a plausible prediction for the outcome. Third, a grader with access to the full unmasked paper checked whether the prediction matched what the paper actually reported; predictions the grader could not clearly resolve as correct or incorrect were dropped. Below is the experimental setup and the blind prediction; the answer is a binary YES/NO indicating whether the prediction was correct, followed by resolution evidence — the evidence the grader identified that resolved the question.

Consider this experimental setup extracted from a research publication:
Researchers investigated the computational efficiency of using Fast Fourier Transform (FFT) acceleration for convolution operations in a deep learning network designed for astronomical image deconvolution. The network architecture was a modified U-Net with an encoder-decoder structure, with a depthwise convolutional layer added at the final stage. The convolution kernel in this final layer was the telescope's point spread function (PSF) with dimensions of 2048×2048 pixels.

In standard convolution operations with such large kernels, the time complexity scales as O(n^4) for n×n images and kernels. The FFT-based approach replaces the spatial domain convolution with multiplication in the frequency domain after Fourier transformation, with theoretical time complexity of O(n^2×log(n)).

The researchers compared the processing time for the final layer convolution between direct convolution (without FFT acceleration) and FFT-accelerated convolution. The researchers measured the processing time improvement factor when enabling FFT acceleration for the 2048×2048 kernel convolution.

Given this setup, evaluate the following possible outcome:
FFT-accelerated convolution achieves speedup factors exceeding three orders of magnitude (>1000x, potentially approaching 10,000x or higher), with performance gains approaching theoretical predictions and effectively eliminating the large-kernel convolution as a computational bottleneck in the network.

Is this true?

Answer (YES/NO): YES